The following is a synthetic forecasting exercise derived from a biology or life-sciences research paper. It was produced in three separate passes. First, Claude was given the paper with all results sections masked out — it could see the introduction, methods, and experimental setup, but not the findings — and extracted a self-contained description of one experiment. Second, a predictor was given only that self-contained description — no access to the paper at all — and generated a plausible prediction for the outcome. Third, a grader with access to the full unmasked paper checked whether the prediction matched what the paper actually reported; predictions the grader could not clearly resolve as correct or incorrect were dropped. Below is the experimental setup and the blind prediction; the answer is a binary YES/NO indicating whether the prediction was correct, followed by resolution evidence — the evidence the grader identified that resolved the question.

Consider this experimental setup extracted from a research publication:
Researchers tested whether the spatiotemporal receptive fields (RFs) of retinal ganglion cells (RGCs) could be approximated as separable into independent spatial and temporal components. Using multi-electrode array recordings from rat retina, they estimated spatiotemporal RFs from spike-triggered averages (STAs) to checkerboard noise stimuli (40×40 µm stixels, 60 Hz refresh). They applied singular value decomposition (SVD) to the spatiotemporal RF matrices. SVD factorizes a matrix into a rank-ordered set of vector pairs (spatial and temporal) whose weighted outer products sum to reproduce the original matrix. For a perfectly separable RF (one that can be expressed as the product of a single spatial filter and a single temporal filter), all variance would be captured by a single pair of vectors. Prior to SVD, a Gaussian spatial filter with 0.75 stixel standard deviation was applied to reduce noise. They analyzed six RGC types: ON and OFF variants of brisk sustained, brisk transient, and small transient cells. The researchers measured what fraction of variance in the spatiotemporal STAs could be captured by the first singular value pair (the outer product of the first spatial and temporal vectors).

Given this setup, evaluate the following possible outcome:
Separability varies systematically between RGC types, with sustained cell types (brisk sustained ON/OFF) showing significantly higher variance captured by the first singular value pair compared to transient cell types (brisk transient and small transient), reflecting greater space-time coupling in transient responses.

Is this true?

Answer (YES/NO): NO